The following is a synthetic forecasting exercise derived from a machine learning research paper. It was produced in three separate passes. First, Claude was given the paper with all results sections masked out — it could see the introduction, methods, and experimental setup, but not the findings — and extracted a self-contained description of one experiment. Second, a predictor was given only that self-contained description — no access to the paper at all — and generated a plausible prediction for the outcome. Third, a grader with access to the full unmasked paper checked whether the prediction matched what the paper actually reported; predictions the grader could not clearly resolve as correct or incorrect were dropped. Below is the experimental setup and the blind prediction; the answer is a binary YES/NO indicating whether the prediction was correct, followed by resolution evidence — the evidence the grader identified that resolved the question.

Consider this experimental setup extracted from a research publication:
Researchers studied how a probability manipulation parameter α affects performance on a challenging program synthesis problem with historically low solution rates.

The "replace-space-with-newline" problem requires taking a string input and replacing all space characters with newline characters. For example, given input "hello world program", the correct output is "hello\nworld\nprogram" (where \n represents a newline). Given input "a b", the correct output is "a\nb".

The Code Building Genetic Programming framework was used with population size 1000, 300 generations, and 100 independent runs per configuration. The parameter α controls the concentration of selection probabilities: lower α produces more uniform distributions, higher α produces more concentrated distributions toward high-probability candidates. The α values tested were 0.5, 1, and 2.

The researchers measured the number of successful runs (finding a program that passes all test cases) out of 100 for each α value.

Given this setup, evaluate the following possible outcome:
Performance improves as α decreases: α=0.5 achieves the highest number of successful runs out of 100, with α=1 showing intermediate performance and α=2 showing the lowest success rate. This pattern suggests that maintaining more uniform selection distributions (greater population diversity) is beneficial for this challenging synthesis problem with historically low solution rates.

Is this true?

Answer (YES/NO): NO